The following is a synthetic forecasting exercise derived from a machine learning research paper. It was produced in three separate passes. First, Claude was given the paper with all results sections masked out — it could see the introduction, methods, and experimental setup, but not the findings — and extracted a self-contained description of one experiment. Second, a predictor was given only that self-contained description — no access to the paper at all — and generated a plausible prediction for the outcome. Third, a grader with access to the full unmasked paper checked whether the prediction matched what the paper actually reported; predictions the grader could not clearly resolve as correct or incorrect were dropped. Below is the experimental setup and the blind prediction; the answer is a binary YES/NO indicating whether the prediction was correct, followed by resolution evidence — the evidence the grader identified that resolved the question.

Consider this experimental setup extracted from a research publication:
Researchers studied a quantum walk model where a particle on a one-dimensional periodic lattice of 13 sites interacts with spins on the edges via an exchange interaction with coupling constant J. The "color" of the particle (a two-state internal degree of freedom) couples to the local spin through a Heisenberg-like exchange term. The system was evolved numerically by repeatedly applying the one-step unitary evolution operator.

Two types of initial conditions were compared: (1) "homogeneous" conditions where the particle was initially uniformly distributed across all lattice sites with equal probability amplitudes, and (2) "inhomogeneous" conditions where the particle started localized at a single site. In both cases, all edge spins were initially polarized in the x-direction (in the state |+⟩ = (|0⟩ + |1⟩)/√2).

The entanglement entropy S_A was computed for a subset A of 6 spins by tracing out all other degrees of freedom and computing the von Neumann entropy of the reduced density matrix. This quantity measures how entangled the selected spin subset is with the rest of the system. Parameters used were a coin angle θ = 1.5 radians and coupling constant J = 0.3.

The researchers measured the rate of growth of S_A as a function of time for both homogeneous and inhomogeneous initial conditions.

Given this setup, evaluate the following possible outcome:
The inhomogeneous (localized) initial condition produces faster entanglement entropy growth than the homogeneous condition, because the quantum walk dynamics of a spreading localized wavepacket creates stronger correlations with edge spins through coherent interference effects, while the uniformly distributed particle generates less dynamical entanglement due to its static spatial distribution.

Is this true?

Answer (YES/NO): YES